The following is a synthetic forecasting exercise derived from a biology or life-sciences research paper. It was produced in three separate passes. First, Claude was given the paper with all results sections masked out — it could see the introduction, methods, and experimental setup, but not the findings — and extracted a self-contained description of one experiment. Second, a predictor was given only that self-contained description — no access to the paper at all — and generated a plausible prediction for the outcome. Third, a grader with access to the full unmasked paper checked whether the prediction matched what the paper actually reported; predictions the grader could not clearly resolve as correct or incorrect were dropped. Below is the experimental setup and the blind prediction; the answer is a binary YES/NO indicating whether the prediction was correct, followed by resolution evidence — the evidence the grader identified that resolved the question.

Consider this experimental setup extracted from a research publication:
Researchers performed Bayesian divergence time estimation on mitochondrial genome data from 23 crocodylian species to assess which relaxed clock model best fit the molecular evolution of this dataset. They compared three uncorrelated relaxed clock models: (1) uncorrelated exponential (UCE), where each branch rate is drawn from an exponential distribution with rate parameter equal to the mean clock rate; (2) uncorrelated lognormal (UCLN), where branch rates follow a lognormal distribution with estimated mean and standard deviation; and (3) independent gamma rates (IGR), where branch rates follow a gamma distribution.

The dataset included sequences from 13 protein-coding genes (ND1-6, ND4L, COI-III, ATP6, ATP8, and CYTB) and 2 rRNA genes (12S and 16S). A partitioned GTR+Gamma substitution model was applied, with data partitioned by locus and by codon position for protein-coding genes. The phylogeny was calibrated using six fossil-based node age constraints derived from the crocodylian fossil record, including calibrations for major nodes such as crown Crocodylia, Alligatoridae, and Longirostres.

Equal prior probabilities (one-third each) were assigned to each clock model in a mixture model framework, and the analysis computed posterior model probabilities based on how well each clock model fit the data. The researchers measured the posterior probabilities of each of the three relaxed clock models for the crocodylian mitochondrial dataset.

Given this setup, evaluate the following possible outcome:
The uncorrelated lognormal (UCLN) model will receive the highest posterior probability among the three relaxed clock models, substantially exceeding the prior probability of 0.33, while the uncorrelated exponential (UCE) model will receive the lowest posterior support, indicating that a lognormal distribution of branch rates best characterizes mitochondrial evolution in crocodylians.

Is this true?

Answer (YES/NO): NO